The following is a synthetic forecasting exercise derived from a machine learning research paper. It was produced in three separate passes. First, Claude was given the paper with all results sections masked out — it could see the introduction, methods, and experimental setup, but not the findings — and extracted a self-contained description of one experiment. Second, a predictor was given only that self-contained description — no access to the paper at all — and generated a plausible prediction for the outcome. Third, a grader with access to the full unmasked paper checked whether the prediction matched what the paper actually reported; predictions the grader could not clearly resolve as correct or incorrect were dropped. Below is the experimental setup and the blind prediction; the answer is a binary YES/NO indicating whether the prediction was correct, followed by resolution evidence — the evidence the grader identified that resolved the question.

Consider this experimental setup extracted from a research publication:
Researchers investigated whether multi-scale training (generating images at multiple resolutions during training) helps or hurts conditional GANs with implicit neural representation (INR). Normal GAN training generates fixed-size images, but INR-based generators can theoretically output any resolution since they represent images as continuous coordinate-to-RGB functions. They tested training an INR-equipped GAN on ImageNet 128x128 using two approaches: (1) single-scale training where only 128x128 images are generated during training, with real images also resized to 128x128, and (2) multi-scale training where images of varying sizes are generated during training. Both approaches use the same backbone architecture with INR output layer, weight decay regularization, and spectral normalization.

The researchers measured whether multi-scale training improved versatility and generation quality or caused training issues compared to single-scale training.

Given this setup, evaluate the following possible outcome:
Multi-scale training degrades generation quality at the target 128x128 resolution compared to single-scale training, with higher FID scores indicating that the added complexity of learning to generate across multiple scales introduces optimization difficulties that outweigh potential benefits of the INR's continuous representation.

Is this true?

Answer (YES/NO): NO